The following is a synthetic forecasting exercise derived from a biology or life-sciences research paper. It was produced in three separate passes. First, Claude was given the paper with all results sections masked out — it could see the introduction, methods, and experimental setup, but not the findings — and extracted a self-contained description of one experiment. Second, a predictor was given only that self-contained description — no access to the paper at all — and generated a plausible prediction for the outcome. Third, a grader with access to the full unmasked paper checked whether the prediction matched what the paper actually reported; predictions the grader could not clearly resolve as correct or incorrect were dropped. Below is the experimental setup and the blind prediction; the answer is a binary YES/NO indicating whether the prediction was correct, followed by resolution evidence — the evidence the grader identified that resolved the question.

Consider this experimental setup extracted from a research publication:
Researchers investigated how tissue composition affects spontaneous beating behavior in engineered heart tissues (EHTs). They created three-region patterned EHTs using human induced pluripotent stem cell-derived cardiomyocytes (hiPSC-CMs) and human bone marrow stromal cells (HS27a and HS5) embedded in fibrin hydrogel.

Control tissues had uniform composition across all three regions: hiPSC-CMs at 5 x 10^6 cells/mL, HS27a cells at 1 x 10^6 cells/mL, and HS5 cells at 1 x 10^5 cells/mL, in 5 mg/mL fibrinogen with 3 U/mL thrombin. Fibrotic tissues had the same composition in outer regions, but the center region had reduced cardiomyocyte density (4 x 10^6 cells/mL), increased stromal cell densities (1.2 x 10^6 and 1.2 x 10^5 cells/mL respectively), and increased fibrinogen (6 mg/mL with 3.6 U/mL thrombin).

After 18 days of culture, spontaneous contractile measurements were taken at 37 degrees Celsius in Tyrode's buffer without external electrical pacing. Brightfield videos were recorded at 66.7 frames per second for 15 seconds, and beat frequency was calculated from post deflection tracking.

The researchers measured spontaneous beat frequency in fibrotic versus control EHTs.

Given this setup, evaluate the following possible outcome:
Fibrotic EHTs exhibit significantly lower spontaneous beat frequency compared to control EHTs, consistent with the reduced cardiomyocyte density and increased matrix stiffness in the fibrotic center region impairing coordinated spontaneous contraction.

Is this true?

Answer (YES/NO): NO